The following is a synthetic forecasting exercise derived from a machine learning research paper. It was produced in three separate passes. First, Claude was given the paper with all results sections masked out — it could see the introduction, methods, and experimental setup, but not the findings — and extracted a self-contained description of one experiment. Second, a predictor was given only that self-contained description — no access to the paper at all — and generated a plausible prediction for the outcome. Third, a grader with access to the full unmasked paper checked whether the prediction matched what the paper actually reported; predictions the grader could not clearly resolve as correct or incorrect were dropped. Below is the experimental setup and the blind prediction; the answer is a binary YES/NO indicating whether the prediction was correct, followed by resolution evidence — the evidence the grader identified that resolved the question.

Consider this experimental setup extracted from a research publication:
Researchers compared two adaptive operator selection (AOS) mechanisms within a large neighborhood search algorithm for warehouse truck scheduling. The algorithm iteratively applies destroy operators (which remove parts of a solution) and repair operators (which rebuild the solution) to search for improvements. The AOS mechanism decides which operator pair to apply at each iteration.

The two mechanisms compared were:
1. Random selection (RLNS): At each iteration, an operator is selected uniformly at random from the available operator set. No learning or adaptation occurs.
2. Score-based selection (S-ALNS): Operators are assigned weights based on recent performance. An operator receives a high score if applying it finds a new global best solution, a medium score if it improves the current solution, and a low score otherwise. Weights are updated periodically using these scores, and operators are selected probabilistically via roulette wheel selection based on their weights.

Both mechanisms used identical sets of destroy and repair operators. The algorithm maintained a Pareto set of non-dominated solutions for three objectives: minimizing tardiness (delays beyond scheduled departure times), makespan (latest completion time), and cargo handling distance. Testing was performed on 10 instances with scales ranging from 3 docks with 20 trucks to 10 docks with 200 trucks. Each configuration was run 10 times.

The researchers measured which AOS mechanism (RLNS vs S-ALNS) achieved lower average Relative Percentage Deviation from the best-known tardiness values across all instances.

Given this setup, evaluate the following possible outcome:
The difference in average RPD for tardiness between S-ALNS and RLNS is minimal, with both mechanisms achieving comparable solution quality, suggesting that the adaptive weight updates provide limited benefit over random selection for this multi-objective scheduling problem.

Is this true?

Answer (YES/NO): YES